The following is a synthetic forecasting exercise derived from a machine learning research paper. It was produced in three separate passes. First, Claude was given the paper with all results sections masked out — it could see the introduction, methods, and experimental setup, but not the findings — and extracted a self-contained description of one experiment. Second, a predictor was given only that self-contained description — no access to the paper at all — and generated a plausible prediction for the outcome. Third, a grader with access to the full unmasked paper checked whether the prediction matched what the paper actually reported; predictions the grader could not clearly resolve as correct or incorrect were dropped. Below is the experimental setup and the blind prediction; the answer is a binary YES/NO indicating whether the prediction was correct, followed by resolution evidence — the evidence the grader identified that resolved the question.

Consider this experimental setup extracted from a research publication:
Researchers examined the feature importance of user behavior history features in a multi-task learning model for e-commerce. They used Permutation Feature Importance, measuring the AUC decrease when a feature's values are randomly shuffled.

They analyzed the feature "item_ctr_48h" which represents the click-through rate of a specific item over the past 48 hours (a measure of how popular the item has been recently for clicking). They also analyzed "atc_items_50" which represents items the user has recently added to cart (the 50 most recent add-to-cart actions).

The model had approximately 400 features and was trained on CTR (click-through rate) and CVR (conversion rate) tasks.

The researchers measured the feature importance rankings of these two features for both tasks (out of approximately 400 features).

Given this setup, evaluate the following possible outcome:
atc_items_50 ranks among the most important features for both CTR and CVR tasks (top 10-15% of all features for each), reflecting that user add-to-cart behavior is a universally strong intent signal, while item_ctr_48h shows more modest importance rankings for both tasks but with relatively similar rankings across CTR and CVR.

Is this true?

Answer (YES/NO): NO